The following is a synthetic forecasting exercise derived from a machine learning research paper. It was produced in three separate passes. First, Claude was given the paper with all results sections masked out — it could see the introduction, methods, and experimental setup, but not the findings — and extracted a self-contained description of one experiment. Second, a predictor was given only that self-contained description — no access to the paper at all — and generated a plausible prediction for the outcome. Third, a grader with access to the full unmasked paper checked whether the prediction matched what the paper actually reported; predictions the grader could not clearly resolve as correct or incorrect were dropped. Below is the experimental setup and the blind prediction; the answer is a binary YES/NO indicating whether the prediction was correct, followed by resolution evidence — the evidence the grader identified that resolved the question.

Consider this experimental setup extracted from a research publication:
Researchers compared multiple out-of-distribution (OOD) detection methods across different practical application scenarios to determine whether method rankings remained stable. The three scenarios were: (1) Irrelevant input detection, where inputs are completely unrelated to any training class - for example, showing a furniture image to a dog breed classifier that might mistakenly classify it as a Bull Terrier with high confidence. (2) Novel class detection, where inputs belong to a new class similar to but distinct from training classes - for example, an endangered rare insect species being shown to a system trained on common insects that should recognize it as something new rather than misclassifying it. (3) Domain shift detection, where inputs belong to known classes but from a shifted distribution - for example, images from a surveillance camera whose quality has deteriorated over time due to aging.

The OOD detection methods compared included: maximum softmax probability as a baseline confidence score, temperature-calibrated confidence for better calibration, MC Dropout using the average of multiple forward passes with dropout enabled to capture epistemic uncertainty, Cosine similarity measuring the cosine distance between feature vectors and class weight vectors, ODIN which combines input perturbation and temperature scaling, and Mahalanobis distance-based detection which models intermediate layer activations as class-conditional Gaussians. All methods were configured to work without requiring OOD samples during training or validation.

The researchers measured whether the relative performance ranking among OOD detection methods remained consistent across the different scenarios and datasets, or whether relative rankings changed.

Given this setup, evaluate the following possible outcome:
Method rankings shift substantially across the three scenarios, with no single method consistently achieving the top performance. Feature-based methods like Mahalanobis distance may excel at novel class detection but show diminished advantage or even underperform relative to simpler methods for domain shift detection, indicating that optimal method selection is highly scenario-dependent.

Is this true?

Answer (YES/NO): NO